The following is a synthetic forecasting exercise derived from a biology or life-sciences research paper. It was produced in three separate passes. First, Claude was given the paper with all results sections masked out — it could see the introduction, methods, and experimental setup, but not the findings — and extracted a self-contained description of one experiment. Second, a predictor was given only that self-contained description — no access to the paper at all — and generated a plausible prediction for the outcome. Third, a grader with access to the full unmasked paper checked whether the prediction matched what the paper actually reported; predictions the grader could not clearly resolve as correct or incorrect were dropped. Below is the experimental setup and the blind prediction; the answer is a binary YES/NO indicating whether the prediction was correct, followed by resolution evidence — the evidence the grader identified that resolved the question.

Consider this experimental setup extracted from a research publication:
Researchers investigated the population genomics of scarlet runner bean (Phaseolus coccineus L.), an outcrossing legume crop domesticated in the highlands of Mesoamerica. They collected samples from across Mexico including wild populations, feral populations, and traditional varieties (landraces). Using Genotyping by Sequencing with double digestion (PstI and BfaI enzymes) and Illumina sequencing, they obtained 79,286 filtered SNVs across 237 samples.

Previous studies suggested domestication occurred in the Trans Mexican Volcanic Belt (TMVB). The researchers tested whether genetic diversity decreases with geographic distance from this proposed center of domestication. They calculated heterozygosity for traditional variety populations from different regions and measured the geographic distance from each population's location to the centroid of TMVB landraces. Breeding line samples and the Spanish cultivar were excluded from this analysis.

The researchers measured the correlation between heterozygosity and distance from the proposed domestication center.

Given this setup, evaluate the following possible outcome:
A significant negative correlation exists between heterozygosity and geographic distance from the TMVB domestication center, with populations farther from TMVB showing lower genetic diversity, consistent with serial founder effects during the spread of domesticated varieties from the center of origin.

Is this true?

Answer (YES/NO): YES